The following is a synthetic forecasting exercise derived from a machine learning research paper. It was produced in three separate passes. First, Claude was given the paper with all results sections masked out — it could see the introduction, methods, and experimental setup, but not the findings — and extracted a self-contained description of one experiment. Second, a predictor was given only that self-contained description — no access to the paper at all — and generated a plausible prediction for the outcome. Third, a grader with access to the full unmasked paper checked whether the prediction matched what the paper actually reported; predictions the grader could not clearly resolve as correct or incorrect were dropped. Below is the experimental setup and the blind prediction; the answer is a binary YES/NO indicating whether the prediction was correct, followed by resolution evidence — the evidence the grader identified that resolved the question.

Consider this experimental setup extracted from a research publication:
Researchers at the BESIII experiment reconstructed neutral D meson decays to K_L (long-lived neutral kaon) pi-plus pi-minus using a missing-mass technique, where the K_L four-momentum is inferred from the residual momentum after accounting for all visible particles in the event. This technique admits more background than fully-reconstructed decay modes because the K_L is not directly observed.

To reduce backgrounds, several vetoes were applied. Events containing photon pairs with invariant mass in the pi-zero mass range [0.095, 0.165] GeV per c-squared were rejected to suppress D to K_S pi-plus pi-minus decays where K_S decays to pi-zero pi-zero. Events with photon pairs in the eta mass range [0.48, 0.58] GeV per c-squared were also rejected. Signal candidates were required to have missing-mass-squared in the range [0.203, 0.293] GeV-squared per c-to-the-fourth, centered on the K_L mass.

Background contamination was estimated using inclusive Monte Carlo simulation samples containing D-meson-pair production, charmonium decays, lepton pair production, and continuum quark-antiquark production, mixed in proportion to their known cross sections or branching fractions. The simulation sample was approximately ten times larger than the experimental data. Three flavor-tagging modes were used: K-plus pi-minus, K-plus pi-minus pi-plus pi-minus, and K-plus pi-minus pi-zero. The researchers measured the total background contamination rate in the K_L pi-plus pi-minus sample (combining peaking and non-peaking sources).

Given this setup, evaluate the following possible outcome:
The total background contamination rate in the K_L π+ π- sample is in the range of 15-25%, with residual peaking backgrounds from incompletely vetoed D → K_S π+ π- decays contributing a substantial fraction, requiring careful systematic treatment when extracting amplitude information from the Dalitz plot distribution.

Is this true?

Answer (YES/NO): NO